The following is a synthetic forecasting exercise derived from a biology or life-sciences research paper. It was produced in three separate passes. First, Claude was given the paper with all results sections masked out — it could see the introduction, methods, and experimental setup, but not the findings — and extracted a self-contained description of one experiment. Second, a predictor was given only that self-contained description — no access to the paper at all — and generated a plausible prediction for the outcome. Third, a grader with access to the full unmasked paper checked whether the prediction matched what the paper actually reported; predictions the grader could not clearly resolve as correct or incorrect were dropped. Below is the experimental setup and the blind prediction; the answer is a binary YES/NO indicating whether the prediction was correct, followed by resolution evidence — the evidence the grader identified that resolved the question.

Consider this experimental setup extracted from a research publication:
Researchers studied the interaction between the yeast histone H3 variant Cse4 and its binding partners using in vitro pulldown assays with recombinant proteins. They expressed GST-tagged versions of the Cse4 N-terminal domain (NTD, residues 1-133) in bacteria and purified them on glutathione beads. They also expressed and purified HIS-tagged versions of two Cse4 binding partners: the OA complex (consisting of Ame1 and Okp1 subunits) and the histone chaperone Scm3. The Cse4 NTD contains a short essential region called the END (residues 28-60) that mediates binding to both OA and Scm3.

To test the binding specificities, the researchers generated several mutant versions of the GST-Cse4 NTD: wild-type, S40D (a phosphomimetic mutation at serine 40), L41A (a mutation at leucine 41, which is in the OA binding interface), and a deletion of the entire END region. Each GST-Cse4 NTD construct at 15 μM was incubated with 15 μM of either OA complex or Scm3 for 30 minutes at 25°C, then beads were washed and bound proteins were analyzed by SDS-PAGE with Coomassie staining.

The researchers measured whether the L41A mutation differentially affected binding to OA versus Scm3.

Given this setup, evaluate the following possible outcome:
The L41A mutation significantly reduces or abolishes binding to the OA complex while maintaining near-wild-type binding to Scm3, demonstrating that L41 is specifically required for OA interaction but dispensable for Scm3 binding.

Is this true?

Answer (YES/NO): YES